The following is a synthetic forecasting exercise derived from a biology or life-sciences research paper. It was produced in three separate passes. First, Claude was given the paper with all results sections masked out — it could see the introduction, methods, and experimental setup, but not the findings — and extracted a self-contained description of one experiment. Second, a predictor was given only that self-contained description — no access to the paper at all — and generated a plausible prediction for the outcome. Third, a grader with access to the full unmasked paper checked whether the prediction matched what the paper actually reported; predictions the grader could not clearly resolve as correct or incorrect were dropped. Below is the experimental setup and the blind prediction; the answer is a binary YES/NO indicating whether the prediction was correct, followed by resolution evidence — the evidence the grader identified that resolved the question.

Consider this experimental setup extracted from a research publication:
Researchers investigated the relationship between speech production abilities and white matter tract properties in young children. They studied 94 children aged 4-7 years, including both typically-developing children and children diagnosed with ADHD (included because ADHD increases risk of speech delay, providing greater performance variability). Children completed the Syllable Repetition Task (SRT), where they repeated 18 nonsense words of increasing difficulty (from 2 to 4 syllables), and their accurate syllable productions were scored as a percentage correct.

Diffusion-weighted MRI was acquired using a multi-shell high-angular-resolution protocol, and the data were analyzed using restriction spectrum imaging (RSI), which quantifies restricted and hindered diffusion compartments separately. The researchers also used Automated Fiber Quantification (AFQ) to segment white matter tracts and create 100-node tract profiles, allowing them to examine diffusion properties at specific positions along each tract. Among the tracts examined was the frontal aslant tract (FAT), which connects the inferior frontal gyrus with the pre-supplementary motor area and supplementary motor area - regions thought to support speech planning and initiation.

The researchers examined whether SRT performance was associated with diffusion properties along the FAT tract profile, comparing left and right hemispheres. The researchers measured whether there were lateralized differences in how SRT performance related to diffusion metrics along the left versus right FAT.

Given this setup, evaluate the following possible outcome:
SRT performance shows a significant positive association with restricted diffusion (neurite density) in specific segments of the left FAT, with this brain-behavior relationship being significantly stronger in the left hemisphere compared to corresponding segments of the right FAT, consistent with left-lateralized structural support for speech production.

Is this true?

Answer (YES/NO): YES